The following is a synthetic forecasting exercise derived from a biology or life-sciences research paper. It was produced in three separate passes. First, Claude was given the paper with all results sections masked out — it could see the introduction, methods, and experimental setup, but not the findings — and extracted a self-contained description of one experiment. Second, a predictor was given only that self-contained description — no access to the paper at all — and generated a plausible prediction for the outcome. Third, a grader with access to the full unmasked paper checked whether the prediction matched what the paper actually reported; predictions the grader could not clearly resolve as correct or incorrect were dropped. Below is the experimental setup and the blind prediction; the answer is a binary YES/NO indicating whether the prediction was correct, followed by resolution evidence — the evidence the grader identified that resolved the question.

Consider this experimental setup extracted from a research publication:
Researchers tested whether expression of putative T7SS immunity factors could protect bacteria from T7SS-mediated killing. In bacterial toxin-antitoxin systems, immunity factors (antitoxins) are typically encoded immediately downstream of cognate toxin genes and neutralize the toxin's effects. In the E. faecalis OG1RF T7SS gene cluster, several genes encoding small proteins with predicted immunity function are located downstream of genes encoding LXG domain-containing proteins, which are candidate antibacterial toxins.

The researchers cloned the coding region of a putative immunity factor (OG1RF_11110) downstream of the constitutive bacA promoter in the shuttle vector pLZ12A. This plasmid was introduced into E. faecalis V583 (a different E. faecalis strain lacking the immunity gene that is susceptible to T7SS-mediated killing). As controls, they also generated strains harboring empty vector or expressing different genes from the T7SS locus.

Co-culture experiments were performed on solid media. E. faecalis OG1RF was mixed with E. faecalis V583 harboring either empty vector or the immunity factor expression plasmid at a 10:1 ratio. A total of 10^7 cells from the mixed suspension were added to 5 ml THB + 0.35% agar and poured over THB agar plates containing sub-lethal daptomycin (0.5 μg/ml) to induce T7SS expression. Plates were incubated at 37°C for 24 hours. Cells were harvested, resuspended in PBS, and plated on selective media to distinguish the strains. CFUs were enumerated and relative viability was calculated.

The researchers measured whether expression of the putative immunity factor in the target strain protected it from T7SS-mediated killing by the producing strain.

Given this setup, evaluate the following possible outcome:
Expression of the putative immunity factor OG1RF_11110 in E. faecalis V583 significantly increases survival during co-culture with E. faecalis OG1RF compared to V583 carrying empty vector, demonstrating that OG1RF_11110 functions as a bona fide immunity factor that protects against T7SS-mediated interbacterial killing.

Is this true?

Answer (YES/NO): NO